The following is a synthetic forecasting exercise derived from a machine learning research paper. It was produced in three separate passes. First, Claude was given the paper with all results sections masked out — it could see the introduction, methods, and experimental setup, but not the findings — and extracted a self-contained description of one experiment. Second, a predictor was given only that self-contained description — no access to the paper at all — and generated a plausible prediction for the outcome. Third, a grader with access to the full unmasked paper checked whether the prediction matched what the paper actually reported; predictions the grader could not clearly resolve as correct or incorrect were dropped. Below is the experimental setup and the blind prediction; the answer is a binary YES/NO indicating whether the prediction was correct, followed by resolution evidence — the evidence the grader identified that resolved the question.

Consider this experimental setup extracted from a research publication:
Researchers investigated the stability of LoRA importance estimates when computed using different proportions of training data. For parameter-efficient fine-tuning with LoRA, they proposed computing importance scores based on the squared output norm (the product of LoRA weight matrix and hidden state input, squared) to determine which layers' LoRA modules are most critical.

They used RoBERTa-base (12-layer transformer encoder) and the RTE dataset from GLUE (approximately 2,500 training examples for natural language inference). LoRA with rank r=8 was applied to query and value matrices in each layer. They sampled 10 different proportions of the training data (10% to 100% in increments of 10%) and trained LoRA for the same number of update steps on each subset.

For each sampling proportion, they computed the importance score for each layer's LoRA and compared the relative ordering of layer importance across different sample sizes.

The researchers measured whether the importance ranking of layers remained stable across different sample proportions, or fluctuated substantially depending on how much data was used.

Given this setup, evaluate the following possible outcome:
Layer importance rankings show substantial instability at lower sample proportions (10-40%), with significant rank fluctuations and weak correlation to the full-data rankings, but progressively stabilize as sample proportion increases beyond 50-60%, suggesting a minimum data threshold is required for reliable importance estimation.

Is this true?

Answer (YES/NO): NO